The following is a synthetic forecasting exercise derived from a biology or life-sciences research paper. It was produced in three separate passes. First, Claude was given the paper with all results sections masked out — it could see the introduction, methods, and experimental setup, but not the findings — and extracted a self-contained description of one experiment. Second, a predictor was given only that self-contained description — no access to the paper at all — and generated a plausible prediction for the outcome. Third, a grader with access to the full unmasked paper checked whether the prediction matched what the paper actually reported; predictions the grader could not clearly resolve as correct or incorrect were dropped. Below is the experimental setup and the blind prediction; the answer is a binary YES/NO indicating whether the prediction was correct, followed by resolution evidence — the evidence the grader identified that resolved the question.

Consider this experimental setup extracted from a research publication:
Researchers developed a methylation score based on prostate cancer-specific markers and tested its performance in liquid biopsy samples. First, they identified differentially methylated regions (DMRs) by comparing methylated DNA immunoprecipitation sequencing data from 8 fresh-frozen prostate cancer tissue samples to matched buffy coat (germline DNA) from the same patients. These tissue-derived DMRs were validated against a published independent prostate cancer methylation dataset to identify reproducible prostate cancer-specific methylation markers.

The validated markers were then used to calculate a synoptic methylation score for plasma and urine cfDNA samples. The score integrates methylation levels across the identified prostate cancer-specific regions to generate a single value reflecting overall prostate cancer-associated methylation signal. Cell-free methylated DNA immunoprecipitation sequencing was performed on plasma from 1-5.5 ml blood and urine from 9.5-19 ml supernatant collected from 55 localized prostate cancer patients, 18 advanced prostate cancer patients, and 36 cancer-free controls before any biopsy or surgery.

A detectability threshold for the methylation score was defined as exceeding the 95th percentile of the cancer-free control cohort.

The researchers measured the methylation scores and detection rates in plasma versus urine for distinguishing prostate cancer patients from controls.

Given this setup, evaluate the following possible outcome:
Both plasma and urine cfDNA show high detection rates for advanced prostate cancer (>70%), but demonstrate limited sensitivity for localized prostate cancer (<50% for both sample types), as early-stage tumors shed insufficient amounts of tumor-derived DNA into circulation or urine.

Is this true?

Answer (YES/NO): NO